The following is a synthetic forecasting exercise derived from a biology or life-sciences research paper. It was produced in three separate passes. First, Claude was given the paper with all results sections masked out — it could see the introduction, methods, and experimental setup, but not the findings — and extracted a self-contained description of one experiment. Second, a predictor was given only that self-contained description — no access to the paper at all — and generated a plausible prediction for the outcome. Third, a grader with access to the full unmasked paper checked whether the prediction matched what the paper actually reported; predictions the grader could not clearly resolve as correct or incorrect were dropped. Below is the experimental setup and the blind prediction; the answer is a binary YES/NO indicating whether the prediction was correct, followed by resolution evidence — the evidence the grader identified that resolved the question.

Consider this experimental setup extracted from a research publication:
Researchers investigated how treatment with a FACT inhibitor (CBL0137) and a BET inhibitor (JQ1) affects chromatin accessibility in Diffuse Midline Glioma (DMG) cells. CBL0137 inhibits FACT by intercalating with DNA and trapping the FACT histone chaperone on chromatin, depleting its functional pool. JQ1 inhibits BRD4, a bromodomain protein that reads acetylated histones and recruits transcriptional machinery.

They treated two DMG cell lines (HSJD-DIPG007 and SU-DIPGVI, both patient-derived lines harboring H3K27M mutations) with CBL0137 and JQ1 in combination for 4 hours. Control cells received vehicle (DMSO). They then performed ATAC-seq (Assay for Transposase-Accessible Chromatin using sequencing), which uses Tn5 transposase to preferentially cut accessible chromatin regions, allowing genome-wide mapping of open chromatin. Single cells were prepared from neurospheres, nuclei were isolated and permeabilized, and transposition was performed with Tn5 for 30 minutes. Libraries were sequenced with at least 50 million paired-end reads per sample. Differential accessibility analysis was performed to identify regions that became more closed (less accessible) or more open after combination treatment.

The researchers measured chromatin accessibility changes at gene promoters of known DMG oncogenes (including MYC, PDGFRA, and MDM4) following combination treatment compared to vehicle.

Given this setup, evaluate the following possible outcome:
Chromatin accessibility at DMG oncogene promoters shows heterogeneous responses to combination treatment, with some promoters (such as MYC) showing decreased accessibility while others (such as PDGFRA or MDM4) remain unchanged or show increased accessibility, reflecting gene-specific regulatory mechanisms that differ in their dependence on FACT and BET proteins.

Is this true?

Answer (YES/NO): NO